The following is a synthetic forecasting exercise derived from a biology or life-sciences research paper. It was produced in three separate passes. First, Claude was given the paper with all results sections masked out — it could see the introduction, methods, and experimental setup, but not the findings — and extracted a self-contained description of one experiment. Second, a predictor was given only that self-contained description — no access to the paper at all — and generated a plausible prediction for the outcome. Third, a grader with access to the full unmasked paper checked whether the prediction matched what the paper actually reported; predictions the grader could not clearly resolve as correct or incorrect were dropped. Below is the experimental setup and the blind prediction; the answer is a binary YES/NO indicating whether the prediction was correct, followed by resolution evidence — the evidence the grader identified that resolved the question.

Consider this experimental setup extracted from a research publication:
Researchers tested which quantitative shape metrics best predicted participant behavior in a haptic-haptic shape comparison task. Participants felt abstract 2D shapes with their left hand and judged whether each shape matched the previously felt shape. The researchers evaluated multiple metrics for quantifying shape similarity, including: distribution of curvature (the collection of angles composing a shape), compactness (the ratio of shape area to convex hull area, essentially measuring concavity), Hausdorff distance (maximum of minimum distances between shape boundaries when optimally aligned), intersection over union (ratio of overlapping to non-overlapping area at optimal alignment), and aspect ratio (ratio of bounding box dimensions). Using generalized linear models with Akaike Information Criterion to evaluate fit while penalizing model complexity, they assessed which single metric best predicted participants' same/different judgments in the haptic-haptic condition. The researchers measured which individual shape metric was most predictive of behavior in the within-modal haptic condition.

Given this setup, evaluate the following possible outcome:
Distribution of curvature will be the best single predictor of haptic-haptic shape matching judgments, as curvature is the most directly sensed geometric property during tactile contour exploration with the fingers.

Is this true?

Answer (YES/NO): NO